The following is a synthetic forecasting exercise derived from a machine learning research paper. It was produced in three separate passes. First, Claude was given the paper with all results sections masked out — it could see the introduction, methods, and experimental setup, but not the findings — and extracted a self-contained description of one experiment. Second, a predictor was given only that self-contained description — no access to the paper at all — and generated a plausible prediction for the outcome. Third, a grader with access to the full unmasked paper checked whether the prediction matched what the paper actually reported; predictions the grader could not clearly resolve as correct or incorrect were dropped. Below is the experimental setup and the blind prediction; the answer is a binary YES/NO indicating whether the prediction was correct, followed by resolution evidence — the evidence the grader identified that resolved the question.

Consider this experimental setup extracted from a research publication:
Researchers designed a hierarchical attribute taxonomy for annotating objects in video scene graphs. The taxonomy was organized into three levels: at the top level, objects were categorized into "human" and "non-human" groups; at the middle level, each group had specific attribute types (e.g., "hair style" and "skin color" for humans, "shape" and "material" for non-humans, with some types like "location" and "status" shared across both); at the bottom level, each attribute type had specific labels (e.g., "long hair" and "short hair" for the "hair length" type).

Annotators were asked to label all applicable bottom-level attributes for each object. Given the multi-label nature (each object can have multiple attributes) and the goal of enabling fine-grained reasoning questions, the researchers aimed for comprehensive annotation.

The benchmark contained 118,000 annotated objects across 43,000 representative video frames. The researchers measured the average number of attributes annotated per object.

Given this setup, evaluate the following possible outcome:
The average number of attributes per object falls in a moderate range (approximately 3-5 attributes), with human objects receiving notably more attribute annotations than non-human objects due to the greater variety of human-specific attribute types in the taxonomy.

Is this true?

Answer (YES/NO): NO